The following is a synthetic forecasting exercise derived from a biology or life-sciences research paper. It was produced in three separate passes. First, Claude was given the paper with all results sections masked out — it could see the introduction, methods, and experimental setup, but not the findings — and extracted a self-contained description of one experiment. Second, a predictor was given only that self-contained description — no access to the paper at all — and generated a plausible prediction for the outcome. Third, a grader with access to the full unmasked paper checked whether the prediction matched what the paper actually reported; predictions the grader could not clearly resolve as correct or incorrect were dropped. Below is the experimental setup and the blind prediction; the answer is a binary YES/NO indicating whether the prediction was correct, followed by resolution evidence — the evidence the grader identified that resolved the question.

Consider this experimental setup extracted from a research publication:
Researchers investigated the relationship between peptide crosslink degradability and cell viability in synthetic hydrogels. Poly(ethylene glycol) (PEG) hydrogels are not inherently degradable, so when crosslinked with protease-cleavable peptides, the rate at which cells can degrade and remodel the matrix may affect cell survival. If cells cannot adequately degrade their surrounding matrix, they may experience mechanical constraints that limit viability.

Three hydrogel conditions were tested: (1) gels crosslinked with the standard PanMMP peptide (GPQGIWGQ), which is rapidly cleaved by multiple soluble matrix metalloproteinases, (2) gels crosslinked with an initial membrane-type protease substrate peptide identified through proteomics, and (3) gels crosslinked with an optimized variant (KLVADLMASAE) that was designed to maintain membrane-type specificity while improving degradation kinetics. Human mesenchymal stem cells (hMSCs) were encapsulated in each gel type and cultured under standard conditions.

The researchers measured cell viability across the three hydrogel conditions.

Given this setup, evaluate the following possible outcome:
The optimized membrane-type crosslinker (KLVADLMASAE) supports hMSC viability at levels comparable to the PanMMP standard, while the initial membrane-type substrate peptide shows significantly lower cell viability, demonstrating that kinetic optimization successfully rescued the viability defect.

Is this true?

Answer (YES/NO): YES